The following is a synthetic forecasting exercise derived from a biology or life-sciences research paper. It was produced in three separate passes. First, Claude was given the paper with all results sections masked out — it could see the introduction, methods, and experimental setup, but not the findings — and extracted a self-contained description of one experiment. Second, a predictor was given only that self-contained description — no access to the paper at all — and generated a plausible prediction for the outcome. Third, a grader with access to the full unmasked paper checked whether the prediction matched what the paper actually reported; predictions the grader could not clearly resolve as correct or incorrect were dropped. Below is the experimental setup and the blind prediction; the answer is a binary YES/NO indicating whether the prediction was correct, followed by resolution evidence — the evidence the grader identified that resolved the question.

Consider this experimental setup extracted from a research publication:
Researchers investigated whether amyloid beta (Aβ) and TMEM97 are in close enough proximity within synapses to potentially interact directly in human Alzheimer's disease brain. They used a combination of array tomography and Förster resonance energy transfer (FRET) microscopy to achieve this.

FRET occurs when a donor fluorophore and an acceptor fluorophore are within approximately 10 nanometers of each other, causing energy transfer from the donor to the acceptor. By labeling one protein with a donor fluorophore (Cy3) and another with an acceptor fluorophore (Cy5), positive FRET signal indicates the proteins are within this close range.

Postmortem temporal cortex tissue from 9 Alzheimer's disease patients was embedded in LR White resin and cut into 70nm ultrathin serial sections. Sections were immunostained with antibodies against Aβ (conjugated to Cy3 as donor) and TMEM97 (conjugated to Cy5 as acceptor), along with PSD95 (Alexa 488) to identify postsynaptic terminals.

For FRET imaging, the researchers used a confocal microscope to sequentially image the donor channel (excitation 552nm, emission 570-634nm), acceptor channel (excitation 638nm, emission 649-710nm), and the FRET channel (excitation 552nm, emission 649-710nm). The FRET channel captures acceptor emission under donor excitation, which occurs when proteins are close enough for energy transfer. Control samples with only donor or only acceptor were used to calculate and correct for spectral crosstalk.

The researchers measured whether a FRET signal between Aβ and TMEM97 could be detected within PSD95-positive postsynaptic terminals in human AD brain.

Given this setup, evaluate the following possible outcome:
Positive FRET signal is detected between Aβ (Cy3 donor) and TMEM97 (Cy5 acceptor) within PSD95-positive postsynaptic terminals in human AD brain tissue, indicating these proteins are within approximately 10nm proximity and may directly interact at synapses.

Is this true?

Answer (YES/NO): YES